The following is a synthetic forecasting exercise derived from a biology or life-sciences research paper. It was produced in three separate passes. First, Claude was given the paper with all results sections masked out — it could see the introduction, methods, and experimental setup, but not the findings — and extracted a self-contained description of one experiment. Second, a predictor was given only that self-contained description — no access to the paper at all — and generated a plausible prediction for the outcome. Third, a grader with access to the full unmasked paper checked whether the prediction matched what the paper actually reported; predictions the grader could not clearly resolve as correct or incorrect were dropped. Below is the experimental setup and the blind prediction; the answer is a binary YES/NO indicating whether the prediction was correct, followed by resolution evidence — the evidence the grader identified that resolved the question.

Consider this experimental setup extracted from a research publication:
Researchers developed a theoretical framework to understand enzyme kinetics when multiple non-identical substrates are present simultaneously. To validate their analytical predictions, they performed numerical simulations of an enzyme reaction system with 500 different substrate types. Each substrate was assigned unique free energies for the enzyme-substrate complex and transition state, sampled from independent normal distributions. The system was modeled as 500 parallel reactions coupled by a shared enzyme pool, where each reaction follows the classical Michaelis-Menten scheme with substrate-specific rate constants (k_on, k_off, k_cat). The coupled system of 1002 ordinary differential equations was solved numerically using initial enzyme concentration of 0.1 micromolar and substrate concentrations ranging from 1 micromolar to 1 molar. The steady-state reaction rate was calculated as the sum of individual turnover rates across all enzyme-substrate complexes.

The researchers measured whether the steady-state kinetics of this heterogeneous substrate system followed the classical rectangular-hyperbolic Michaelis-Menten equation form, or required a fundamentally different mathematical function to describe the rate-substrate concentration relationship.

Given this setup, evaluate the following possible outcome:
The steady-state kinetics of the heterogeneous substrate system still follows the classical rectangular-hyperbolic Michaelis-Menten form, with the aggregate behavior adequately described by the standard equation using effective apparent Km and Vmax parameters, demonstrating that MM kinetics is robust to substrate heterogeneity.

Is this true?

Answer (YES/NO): YES